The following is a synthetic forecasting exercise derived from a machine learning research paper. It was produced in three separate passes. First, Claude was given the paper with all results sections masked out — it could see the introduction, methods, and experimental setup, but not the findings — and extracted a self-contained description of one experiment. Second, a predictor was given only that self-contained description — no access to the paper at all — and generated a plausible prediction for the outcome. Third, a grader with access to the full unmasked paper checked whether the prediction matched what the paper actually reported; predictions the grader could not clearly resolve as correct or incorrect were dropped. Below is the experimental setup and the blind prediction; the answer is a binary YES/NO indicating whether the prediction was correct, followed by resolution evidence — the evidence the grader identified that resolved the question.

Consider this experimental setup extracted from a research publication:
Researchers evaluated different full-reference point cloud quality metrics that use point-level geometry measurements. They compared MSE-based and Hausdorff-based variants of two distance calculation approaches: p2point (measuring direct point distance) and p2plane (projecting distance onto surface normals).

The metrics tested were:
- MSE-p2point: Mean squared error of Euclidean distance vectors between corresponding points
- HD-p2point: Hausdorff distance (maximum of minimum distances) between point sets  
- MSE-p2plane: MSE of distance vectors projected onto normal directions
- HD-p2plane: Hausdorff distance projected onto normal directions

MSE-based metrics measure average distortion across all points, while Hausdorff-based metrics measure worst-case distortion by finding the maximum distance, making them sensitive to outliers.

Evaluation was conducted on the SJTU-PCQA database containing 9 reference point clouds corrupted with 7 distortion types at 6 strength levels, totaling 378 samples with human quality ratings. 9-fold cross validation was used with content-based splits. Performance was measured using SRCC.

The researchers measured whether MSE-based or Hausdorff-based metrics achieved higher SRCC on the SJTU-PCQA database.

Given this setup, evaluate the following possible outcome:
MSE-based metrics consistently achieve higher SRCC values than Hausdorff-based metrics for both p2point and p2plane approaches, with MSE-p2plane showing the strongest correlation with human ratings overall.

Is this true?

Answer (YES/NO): NO